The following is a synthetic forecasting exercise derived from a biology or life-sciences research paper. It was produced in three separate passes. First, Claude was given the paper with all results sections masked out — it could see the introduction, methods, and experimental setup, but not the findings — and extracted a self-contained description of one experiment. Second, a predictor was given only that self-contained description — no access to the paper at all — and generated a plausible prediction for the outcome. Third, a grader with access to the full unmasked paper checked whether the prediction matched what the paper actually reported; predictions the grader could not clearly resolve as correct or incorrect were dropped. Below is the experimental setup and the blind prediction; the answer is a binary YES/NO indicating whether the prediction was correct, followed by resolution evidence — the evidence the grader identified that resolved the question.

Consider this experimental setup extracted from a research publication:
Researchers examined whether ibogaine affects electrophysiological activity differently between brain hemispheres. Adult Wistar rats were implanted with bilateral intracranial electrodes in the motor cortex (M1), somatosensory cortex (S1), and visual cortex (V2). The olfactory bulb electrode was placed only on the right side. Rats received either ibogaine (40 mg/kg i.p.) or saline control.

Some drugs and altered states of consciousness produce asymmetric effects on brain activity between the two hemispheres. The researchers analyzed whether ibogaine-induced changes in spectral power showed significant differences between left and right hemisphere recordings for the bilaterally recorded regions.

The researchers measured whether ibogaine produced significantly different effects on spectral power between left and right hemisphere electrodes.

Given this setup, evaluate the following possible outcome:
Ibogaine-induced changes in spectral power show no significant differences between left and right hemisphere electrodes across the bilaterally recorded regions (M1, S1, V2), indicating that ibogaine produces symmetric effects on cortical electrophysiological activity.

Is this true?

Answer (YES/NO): YES